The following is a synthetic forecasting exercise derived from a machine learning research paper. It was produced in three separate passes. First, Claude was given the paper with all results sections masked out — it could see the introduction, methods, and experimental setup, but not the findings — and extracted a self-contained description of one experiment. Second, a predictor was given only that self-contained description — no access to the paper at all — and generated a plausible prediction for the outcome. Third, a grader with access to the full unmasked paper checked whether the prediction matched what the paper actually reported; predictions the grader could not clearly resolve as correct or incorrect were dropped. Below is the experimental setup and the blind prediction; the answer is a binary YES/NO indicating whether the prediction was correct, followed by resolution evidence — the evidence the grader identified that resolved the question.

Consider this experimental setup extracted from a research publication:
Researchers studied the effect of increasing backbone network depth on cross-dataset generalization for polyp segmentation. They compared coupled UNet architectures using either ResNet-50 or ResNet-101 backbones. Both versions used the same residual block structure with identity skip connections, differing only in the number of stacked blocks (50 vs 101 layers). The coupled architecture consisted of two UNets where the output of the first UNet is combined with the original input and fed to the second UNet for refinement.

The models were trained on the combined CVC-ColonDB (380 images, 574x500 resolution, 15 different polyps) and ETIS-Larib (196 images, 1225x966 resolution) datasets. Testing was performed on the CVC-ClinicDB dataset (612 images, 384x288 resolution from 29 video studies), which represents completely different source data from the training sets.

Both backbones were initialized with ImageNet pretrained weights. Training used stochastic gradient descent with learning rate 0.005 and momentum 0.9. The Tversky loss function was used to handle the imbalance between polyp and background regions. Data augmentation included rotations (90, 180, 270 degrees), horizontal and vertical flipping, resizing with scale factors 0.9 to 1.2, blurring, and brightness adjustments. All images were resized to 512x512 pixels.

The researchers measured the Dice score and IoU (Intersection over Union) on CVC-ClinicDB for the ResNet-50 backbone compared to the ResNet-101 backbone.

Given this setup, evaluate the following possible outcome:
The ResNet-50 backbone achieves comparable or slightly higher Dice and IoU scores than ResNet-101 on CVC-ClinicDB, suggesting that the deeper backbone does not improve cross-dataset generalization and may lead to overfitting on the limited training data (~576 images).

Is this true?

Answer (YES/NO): NO